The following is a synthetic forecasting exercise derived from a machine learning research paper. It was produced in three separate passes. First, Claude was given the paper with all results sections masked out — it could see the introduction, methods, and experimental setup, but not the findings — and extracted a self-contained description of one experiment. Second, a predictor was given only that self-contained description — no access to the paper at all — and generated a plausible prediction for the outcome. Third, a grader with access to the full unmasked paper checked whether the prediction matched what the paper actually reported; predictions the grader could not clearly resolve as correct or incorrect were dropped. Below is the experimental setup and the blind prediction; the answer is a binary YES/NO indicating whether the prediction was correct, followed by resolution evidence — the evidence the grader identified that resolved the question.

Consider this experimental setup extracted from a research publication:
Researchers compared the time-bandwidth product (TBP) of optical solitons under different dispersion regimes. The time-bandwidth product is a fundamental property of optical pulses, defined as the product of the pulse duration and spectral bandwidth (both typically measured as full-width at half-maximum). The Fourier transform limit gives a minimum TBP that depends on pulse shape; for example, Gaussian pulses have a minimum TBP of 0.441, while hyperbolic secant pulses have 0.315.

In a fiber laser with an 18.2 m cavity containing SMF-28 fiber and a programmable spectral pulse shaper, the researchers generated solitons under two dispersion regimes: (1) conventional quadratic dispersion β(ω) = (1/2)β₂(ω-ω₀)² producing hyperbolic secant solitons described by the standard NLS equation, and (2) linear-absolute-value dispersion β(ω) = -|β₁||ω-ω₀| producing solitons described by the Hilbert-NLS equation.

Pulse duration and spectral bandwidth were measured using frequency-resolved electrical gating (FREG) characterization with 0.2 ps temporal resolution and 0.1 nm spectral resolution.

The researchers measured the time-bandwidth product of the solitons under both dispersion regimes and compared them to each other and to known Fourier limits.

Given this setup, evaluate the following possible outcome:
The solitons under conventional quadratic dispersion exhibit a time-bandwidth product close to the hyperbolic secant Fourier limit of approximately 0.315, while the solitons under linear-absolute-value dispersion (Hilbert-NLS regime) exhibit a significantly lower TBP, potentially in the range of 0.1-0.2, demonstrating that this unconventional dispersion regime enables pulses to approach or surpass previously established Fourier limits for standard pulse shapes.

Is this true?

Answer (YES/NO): NO